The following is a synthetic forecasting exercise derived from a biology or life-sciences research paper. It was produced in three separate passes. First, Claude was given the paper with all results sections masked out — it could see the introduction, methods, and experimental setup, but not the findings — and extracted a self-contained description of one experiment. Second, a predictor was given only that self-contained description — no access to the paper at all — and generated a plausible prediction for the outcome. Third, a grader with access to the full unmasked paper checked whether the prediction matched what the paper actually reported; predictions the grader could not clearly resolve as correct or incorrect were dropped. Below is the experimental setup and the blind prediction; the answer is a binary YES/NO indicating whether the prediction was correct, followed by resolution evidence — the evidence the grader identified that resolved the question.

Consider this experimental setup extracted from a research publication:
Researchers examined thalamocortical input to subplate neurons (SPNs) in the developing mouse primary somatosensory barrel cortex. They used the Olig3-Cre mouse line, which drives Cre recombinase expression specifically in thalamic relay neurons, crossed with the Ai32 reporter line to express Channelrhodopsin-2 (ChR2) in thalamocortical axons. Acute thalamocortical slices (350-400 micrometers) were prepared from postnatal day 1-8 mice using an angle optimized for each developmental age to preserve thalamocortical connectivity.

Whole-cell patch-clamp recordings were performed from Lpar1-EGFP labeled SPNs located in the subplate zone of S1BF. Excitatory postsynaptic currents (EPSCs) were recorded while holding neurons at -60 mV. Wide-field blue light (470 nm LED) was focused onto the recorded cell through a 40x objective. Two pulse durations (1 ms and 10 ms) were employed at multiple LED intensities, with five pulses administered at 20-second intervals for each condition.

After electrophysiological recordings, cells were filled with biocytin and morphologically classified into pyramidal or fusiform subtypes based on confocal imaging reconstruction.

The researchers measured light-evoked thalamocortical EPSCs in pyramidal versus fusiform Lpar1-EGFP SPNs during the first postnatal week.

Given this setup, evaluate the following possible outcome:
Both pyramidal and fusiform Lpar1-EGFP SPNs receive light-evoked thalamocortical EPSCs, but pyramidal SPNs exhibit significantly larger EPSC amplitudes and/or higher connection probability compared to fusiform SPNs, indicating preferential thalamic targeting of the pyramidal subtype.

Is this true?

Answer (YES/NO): NO